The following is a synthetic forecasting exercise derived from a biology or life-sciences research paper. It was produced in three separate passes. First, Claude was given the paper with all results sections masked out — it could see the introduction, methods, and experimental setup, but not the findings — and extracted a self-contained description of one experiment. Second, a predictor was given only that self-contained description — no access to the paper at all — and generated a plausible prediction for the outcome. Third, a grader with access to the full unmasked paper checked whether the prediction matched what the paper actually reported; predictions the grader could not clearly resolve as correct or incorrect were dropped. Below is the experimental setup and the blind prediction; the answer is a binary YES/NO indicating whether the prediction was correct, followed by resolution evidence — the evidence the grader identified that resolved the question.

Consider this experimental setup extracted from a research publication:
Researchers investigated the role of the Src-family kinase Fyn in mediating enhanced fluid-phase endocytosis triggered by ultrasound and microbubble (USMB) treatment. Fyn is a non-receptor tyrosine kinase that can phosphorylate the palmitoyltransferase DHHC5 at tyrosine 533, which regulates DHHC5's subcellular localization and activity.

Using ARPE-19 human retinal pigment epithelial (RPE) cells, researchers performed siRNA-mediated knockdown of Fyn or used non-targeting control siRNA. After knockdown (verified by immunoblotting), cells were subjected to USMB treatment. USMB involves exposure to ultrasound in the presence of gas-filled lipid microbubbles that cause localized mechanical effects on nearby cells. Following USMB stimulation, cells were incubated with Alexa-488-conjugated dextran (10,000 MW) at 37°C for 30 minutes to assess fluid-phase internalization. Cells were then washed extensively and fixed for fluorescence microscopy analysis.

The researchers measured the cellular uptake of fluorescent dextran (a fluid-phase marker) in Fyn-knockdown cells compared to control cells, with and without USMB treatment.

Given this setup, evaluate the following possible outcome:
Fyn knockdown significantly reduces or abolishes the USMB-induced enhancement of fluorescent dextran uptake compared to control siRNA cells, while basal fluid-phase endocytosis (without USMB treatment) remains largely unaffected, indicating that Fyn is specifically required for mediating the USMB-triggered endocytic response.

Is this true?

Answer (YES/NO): YES